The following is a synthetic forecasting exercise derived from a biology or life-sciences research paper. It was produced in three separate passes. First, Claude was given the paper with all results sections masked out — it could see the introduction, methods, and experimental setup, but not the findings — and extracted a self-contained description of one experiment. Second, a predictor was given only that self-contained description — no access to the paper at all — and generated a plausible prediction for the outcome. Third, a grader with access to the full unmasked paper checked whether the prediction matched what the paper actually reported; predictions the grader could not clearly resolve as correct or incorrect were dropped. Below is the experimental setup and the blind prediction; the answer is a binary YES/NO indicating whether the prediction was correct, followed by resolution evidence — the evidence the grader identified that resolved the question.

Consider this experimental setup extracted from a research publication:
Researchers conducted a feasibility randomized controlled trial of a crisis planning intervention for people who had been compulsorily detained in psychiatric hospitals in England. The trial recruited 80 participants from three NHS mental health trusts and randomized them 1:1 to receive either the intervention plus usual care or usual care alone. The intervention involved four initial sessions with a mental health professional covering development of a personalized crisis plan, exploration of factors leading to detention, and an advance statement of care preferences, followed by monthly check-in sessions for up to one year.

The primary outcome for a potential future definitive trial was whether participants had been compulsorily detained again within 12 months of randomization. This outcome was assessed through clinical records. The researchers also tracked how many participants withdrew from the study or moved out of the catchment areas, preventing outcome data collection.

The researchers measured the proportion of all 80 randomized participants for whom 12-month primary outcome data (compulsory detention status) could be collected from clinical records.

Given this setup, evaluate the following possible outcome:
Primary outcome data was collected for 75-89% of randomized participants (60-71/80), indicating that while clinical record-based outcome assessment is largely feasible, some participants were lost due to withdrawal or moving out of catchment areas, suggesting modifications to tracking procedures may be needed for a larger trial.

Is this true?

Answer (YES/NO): YES